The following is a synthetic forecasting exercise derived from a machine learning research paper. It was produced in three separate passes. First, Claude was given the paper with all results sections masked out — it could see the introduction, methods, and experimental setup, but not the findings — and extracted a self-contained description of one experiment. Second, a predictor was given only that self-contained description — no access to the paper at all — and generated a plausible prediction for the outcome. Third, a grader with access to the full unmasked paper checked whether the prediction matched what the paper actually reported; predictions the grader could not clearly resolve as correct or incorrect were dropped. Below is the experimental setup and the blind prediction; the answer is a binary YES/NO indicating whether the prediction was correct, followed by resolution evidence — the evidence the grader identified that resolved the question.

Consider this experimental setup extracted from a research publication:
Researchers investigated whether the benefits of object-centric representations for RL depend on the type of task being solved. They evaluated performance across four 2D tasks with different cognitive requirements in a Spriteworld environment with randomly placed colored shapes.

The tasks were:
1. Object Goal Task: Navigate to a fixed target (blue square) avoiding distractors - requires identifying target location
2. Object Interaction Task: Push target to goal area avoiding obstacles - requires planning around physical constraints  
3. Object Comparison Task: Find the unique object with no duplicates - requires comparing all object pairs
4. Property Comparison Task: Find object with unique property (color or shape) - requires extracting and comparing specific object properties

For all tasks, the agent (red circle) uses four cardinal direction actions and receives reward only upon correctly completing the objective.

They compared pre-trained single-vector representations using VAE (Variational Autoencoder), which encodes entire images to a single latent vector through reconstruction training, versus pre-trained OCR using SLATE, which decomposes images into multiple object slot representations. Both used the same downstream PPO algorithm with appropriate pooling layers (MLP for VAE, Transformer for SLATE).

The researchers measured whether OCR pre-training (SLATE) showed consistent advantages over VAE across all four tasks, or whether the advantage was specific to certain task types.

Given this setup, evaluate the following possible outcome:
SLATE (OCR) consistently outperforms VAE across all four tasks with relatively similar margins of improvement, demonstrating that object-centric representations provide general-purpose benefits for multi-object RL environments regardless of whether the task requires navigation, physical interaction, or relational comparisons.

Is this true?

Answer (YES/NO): NO